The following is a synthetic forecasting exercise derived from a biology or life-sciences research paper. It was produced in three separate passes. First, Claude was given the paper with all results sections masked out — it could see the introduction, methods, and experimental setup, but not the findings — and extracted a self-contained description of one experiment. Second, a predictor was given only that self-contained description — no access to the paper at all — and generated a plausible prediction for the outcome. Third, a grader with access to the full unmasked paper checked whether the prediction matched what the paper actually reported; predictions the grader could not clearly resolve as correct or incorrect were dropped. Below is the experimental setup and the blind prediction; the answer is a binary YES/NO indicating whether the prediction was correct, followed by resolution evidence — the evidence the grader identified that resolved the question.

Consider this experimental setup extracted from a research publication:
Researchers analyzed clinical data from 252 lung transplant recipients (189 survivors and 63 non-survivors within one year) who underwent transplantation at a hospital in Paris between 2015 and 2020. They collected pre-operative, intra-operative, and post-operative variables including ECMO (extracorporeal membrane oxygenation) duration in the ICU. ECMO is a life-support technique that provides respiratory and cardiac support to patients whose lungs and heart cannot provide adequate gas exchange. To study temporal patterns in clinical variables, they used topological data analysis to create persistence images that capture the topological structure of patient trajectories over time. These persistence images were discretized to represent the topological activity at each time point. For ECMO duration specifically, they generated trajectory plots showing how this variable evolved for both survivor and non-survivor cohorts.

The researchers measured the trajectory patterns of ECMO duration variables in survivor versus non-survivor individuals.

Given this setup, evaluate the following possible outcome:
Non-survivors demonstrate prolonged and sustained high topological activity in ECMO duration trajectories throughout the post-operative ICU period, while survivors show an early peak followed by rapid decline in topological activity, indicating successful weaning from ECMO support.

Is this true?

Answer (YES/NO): NO